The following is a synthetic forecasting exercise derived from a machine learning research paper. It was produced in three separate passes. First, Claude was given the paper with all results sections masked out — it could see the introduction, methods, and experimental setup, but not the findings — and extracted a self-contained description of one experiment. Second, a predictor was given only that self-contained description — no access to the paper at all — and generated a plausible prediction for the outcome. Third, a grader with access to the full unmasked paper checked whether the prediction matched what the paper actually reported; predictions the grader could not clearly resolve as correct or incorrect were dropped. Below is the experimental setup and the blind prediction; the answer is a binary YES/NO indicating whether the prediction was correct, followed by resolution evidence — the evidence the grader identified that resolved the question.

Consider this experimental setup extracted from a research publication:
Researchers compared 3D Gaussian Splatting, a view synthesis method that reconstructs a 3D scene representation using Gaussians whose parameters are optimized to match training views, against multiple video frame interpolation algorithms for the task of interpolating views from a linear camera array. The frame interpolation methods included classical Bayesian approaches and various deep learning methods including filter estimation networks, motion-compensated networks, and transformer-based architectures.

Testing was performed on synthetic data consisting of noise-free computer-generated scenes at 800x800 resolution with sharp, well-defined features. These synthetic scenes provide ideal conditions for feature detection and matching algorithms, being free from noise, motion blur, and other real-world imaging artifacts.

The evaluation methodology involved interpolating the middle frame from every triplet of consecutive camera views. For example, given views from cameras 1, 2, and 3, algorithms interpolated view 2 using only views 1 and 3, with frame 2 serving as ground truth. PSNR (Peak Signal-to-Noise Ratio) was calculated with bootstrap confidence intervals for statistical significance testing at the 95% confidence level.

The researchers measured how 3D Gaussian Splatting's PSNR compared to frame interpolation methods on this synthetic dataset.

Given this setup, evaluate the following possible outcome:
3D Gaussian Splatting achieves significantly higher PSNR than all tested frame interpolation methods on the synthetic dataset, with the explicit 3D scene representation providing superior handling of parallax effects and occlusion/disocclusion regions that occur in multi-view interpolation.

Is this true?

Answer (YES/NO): YES